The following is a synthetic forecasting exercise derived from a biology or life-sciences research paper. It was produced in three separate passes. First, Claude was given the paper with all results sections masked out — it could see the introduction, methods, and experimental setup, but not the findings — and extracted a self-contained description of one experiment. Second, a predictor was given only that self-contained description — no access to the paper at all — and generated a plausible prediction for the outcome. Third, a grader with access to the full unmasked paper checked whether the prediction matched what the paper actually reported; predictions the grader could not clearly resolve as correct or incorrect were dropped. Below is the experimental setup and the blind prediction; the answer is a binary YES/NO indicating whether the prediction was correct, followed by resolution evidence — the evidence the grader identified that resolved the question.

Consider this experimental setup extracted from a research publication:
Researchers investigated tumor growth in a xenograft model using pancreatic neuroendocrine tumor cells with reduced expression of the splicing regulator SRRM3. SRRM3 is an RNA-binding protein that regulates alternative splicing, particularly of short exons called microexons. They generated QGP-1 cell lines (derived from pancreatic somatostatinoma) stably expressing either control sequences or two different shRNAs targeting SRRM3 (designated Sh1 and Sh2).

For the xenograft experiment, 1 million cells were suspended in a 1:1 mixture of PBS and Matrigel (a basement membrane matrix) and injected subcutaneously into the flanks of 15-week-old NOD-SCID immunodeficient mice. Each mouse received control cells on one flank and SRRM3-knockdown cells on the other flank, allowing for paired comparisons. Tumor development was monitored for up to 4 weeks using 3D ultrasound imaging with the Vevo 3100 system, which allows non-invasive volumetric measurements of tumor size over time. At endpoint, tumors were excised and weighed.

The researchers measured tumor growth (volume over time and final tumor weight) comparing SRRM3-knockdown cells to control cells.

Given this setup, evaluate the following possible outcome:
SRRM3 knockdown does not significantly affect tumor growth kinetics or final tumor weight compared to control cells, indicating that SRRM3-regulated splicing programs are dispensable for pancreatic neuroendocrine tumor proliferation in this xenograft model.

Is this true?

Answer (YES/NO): NO